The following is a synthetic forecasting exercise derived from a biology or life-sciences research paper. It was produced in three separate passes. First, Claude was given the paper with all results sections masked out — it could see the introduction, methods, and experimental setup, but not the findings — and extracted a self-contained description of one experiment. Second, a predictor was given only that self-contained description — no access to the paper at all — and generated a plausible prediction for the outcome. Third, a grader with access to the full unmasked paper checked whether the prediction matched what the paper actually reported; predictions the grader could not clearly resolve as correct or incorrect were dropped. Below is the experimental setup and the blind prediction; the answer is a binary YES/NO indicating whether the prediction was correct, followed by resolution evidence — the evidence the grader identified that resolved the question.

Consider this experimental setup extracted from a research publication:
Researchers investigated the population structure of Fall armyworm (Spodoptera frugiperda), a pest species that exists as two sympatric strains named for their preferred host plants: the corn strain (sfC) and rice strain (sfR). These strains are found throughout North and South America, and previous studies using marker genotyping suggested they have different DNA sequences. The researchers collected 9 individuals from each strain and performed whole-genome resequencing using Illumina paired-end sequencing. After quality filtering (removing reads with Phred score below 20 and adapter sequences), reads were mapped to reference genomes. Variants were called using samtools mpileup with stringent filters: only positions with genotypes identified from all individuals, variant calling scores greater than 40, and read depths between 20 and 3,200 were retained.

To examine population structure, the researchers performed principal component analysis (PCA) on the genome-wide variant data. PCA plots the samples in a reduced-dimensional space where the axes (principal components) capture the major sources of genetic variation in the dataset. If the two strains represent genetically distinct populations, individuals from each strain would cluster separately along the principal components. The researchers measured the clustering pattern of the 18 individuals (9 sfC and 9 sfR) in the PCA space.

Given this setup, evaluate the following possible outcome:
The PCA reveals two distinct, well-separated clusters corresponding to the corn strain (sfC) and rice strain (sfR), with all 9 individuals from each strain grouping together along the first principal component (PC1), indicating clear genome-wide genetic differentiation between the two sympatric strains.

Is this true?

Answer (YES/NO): NO